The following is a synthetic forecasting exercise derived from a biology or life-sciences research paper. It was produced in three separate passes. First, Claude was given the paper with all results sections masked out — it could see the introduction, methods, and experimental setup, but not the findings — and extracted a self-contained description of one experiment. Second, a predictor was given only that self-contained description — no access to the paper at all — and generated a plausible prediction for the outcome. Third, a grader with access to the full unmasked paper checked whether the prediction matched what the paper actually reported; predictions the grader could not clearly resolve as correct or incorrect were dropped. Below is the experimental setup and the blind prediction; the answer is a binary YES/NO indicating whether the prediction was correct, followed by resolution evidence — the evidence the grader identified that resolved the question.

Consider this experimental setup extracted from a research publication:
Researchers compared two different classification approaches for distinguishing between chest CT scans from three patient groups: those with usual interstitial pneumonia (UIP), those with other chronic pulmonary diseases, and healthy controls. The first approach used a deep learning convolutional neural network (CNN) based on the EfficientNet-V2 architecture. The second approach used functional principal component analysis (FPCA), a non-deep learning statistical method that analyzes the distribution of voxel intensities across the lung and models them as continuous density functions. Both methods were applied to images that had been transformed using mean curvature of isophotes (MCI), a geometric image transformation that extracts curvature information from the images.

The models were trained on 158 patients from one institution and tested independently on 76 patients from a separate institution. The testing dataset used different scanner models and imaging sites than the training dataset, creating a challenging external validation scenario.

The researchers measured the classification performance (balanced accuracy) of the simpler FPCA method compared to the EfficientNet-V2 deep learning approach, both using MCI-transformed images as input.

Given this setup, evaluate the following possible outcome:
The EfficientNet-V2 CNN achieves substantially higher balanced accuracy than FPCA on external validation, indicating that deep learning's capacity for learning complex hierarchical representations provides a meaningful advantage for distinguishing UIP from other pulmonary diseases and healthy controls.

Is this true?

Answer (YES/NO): NO